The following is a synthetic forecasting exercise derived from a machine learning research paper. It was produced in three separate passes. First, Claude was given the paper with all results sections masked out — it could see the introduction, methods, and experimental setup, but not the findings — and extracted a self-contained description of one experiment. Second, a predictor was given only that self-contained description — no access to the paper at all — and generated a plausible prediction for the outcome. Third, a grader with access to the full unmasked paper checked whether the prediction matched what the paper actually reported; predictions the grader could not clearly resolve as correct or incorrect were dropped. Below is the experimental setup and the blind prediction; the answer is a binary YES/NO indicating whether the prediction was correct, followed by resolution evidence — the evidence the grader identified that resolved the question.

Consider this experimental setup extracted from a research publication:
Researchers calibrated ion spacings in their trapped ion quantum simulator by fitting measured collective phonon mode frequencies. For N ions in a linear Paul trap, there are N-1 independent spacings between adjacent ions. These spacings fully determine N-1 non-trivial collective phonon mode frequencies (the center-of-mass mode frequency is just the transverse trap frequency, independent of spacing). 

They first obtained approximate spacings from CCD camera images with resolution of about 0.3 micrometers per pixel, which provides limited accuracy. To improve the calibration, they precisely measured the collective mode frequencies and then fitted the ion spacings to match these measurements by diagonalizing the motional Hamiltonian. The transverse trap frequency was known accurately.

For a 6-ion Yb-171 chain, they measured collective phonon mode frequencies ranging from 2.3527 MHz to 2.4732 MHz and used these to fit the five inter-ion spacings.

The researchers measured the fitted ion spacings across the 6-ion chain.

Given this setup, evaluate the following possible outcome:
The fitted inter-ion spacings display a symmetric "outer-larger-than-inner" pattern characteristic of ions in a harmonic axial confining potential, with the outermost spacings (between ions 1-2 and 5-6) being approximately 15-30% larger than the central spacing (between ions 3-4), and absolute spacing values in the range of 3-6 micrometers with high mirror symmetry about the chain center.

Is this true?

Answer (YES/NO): YES